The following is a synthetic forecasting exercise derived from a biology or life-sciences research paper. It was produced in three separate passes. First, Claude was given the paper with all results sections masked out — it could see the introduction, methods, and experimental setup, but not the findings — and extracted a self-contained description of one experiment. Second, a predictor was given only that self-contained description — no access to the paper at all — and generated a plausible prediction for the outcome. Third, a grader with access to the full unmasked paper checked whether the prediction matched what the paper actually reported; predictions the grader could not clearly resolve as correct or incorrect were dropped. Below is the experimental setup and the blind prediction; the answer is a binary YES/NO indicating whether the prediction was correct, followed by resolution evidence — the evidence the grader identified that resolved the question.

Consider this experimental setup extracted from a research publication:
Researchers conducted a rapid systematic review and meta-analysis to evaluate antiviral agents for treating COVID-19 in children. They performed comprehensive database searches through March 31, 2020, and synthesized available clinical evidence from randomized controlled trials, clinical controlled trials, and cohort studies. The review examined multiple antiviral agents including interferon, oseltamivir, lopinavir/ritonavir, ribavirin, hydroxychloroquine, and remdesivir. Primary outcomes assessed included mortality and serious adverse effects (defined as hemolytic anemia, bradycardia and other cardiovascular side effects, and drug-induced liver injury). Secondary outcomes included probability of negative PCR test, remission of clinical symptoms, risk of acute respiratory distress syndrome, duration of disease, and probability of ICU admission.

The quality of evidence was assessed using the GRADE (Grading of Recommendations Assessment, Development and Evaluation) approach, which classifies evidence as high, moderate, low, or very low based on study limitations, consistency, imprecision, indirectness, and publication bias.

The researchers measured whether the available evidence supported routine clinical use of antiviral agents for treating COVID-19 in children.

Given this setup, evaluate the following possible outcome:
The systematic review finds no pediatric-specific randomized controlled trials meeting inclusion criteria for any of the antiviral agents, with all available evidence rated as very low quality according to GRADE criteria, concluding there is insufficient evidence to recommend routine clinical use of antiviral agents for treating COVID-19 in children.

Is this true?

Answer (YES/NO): NO